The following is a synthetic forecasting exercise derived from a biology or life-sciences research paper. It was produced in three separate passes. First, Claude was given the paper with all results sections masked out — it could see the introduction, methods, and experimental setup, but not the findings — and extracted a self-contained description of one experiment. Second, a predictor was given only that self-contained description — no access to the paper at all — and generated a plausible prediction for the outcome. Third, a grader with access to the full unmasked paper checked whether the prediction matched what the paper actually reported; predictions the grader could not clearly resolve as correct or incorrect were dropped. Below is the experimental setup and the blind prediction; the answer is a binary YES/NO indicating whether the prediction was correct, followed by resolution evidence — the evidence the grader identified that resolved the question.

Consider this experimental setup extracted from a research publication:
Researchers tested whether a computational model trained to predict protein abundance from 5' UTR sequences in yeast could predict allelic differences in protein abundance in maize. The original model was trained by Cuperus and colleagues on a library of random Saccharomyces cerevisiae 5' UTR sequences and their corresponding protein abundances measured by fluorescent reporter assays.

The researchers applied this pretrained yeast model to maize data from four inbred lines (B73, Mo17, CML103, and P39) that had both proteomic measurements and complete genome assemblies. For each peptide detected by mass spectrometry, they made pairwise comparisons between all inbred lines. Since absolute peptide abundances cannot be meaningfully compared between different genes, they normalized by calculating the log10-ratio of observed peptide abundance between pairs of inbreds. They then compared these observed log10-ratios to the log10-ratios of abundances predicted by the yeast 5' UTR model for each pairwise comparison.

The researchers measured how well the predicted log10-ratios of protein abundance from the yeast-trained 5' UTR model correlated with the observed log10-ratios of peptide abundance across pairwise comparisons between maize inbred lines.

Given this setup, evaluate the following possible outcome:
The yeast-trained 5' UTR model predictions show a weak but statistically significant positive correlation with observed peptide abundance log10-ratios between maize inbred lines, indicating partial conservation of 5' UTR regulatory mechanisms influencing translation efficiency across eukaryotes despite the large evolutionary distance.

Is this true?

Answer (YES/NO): NO